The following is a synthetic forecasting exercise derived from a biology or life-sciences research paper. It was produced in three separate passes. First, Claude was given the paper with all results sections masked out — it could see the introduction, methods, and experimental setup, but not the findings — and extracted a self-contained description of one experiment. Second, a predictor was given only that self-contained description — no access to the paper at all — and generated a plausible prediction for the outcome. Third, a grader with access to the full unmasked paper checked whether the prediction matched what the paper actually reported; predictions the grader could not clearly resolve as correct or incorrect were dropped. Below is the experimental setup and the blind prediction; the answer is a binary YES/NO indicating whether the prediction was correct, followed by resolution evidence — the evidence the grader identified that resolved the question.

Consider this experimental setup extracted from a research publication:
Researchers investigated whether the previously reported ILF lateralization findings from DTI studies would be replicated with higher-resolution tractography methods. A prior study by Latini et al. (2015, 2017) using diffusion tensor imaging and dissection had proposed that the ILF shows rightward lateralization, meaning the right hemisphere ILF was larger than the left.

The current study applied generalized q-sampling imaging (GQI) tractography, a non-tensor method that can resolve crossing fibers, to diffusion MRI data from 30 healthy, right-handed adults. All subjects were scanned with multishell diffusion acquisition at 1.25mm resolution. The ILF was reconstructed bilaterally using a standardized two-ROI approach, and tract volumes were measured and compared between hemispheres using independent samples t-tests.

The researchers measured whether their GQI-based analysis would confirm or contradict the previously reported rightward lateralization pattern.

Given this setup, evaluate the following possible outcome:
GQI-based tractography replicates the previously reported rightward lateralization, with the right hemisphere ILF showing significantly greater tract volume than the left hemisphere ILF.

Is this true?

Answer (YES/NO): NO